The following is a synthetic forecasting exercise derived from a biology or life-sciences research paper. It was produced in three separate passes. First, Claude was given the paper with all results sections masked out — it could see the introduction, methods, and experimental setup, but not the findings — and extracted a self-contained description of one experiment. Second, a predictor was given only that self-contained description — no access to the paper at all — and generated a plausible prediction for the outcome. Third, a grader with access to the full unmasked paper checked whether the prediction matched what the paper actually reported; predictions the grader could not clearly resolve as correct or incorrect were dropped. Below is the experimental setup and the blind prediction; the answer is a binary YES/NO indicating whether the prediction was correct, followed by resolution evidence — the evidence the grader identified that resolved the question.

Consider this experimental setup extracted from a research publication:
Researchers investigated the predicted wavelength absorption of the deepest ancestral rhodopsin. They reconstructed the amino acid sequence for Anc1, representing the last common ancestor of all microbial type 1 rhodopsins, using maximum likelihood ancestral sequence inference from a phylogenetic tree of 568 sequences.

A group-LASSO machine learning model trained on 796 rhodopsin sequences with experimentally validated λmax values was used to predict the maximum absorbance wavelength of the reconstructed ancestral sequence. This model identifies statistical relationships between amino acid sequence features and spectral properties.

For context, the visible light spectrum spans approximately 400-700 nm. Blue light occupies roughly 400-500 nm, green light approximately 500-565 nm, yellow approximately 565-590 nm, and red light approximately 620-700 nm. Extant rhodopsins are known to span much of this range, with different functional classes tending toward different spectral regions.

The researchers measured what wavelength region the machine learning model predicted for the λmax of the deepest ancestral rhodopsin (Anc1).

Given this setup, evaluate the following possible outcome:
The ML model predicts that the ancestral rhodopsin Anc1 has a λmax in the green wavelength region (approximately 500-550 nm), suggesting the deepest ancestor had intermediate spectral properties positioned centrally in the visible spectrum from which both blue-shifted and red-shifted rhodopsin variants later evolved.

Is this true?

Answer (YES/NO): YES